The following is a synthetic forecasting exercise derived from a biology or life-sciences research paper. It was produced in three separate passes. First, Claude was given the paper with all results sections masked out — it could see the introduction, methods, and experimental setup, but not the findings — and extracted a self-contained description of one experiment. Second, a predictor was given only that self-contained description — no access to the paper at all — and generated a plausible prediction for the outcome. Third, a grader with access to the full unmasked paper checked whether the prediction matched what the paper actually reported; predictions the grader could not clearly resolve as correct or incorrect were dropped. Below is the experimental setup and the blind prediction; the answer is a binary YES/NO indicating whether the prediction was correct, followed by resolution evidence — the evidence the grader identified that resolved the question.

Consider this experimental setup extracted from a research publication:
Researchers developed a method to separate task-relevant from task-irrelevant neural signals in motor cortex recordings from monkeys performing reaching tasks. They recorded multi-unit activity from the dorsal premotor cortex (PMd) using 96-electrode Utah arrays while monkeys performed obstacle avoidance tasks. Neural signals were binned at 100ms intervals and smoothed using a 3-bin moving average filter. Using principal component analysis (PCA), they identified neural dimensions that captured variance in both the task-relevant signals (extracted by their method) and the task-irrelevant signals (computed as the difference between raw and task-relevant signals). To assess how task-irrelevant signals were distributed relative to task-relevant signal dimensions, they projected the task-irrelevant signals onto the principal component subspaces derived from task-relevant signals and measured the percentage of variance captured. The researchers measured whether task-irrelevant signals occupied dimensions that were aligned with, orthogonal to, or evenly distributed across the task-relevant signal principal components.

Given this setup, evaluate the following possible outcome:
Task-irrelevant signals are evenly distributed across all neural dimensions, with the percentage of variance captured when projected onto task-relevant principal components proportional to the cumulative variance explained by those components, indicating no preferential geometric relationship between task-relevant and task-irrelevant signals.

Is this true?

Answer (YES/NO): NO